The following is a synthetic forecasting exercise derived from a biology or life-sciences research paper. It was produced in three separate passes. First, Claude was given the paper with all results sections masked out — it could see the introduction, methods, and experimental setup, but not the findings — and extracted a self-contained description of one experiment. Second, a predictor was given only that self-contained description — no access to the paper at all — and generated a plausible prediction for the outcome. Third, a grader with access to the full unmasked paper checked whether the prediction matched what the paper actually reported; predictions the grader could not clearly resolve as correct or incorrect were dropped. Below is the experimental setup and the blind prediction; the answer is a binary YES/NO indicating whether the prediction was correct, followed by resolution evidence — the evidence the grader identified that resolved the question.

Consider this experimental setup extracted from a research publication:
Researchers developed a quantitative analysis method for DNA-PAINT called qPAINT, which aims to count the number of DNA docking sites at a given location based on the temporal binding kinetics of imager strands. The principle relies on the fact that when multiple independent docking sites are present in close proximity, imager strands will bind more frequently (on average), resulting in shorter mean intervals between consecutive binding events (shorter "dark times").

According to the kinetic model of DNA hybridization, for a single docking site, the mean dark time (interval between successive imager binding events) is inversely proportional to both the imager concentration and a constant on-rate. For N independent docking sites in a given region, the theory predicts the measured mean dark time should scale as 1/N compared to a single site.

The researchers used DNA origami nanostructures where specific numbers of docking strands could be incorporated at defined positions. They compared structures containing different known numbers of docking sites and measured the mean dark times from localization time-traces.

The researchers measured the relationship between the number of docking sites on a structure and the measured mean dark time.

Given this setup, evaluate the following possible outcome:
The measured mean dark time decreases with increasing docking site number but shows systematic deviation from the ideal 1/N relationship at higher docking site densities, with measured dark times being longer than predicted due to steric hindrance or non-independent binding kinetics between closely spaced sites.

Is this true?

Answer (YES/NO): YES